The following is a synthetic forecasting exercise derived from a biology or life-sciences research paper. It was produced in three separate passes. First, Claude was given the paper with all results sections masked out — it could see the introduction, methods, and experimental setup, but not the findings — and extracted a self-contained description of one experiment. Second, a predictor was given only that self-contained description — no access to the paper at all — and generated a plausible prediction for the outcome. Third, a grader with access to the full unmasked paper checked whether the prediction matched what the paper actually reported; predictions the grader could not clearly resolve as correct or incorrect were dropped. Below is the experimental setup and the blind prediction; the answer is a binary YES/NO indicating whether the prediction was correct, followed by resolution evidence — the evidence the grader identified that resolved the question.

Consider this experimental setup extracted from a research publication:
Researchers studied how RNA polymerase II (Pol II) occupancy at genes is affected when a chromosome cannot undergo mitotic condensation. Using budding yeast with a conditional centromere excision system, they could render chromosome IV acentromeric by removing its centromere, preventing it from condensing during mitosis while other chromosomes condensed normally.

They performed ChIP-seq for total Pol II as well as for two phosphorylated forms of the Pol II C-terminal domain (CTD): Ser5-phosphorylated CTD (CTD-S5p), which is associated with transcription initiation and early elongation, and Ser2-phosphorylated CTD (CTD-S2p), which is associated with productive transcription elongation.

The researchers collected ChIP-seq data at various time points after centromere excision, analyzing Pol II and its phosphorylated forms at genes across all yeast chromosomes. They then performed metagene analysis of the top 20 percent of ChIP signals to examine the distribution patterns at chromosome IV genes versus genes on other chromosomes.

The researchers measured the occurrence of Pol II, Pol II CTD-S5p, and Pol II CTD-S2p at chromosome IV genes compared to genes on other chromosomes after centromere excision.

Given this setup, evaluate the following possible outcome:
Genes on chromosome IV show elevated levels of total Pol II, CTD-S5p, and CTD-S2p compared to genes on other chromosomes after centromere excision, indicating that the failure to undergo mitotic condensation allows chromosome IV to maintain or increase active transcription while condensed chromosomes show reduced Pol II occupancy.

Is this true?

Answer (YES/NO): YES